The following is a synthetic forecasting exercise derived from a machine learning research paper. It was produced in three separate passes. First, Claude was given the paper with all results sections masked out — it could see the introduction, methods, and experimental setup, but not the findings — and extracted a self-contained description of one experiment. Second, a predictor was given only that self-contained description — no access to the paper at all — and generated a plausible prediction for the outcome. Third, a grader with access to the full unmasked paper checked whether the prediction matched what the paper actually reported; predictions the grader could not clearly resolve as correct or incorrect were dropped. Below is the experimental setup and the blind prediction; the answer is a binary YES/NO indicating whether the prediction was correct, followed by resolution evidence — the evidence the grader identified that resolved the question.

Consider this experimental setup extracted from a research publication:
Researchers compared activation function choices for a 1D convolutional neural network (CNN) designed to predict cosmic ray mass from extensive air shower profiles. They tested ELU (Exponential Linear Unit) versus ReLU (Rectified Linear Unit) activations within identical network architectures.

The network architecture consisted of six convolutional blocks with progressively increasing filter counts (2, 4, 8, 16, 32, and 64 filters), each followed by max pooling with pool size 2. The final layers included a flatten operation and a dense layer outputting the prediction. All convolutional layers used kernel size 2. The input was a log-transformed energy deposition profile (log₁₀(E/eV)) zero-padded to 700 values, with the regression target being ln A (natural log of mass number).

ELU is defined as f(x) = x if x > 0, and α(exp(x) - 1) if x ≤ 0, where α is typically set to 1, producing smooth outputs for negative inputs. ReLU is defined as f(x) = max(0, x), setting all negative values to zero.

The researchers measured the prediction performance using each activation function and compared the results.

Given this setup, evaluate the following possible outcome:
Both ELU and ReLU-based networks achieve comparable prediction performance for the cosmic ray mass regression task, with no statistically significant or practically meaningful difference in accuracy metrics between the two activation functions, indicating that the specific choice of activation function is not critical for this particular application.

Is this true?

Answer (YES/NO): NO